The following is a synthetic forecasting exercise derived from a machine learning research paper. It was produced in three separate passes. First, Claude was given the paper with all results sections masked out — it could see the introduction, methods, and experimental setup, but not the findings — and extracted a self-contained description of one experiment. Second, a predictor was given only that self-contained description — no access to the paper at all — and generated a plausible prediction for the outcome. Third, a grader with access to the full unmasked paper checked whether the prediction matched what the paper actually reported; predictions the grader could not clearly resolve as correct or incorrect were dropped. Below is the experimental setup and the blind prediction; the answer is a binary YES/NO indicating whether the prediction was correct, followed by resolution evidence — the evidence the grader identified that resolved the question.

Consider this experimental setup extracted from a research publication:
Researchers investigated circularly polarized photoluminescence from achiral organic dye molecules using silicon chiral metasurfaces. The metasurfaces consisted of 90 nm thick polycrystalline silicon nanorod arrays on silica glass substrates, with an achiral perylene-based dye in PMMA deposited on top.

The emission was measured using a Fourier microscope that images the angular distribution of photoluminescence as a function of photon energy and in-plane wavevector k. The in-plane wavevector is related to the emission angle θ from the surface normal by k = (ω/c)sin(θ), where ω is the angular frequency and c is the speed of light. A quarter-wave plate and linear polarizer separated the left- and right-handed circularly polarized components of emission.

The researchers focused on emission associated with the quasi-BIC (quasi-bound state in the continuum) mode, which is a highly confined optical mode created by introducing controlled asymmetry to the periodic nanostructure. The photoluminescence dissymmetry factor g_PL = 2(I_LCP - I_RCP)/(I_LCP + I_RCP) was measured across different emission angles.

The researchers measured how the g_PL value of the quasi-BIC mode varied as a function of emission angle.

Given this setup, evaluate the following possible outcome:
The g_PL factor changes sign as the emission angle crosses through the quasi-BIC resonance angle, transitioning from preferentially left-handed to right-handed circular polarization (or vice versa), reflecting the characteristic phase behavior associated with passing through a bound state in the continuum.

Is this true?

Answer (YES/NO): NO